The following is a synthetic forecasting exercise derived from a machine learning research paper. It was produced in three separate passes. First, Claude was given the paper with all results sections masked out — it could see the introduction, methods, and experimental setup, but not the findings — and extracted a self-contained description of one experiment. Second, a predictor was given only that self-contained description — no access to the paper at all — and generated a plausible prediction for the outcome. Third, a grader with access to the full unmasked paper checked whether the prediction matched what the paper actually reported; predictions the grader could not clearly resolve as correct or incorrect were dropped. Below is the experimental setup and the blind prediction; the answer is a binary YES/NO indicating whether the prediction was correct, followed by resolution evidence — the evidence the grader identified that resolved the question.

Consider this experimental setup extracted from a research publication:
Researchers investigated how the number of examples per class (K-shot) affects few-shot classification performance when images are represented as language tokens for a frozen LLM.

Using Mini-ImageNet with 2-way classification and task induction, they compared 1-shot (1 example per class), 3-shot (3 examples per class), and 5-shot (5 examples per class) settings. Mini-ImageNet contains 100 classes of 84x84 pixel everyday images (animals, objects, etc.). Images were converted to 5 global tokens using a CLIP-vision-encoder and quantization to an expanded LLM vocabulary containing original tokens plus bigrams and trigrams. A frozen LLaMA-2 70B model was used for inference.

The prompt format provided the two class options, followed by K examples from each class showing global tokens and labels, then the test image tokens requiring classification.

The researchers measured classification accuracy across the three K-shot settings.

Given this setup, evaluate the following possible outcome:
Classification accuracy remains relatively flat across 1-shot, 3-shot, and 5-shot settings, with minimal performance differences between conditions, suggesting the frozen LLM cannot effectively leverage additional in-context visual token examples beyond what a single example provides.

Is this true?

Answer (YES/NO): NO